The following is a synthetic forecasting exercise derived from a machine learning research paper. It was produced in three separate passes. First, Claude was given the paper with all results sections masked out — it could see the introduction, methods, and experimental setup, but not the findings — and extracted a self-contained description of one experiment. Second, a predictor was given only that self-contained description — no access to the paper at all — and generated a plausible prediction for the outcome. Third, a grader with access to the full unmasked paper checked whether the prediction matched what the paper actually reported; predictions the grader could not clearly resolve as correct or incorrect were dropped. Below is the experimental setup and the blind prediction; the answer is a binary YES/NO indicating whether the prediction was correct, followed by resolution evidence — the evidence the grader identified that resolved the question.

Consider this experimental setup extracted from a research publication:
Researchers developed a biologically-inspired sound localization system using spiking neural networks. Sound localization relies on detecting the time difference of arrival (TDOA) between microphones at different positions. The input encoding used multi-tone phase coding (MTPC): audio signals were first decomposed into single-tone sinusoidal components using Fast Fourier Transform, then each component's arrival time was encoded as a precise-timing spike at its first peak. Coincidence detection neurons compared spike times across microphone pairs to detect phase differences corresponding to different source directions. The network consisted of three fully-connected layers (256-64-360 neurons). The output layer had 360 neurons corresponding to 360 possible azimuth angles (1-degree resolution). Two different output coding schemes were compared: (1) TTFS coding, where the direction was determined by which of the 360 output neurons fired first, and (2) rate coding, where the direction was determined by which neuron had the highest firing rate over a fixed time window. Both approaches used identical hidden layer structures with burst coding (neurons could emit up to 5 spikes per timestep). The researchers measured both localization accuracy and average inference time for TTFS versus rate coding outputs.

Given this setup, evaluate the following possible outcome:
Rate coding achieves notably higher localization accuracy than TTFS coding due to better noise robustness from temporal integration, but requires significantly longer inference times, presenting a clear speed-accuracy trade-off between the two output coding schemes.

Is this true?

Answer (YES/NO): NO